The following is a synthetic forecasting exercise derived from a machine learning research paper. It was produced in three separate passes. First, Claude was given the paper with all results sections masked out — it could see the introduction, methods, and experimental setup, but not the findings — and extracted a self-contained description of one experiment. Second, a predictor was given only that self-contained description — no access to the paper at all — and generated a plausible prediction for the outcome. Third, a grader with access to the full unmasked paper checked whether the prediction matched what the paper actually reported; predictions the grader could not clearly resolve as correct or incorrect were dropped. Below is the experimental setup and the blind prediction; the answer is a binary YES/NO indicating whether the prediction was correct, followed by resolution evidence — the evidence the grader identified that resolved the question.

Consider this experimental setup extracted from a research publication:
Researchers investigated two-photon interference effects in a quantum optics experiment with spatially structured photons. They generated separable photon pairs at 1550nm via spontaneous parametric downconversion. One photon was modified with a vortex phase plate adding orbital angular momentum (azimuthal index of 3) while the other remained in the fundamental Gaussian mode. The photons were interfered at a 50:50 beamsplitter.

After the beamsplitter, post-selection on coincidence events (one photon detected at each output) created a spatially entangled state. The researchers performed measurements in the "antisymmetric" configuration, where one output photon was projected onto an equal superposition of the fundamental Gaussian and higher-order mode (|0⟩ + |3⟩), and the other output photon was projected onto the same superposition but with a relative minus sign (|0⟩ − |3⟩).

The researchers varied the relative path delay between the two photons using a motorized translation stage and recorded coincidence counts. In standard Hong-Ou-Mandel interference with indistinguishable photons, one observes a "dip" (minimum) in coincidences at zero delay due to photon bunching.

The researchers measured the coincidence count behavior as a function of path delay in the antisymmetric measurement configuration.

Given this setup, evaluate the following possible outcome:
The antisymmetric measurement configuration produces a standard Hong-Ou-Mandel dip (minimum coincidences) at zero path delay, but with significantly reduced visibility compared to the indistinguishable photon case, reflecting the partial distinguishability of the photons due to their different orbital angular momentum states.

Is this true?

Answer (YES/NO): NO